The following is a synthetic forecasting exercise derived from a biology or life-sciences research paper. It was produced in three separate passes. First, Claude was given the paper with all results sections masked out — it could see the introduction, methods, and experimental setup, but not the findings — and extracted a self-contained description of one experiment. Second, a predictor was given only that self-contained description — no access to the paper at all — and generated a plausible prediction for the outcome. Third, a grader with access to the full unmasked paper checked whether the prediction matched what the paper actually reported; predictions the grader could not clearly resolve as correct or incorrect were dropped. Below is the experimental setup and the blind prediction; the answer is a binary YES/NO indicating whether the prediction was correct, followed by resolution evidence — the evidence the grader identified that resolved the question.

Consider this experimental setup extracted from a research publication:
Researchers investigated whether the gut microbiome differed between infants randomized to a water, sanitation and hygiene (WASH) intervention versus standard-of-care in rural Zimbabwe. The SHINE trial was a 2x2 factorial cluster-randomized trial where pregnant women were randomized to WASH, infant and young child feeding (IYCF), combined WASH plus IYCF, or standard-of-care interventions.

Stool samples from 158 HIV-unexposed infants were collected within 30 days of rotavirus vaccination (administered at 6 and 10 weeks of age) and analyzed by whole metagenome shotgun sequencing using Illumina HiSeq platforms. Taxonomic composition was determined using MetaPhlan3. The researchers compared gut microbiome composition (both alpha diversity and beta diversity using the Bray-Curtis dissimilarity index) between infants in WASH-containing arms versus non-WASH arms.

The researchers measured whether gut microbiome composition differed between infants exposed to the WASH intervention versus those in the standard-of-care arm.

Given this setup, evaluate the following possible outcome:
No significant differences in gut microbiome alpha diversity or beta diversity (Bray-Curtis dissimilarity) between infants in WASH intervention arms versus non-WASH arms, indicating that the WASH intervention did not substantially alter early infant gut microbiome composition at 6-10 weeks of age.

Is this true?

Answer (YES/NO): YES